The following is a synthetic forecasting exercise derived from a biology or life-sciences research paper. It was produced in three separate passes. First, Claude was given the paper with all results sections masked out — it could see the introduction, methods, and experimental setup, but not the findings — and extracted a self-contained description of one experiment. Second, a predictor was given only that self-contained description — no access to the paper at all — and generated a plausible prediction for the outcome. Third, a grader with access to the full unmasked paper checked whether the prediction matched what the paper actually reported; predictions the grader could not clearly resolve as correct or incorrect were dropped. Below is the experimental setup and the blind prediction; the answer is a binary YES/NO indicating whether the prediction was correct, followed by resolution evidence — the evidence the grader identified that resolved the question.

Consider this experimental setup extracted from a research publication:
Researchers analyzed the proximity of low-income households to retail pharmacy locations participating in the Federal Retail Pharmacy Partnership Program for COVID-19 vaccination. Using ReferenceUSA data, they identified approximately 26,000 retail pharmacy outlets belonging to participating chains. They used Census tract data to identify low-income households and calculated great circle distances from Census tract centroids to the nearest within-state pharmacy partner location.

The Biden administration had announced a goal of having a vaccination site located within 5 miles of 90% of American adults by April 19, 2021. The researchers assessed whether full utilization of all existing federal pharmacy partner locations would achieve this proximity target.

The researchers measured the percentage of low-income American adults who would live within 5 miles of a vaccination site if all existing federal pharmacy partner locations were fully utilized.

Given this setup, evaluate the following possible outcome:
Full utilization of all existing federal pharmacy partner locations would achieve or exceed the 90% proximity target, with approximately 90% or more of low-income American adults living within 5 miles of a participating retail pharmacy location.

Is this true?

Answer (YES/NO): NO